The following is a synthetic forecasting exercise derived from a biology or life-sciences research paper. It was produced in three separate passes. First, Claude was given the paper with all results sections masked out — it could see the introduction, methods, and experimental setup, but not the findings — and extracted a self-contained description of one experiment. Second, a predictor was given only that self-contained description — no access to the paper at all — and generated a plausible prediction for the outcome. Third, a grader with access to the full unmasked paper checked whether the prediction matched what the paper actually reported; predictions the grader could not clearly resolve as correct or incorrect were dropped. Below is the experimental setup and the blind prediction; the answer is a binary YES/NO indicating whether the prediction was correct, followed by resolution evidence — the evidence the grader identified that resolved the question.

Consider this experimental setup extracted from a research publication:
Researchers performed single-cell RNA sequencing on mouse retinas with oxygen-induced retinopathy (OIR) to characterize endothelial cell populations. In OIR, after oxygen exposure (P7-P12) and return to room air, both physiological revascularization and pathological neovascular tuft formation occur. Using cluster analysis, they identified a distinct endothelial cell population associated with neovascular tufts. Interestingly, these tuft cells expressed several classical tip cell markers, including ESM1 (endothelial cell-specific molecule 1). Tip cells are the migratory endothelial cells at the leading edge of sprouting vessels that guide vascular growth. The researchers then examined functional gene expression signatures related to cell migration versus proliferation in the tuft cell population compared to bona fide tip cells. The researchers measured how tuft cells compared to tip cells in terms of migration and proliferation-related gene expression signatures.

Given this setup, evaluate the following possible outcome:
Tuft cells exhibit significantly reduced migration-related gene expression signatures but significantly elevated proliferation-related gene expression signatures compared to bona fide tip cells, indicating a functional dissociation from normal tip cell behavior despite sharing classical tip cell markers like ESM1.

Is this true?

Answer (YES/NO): YES